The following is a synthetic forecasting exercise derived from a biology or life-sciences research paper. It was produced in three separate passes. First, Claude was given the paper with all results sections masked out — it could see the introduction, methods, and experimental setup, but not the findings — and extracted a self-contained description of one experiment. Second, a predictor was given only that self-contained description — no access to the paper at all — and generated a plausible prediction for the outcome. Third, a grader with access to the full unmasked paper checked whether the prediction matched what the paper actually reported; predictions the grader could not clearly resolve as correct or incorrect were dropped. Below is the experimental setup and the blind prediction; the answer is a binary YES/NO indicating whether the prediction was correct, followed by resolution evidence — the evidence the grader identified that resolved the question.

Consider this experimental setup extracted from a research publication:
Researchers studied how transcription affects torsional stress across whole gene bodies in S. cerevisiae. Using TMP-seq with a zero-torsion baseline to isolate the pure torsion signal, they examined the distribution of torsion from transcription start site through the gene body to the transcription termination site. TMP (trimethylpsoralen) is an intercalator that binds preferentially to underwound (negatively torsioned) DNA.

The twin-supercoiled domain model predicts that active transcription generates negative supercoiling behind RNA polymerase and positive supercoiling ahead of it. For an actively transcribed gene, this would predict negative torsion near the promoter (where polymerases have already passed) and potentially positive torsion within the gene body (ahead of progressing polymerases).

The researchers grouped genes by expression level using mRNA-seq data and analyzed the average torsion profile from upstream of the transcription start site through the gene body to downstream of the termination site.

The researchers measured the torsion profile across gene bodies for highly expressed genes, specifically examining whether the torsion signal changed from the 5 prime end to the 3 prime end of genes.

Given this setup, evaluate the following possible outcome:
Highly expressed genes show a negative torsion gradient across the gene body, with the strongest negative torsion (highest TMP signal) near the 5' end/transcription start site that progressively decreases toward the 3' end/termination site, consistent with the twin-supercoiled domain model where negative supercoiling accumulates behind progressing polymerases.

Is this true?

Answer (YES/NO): NO